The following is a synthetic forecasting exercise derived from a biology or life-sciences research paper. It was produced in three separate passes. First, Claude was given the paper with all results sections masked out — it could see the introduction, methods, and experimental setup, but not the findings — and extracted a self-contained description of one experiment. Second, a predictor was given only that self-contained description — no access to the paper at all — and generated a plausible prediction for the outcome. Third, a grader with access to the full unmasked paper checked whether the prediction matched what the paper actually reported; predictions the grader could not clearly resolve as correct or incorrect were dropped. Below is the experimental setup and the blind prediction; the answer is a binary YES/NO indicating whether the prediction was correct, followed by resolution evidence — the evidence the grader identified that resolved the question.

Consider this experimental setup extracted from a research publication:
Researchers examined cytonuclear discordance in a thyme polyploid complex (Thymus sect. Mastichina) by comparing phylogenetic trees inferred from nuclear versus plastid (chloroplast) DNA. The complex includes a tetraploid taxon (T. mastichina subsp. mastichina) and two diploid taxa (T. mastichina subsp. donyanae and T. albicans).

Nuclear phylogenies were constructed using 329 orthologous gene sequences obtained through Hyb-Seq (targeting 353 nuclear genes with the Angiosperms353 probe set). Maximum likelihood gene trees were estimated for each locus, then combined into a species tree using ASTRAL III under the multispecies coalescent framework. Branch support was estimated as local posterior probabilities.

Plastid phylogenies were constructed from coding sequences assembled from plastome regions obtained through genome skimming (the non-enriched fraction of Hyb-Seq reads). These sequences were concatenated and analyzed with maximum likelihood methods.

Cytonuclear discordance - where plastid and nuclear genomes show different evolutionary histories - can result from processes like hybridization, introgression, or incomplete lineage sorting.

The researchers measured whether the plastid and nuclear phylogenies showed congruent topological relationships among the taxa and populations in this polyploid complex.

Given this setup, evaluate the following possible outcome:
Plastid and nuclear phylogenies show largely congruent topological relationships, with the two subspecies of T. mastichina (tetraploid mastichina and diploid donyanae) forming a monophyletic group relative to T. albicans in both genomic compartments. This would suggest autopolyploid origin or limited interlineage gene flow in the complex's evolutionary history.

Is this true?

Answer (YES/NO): NO